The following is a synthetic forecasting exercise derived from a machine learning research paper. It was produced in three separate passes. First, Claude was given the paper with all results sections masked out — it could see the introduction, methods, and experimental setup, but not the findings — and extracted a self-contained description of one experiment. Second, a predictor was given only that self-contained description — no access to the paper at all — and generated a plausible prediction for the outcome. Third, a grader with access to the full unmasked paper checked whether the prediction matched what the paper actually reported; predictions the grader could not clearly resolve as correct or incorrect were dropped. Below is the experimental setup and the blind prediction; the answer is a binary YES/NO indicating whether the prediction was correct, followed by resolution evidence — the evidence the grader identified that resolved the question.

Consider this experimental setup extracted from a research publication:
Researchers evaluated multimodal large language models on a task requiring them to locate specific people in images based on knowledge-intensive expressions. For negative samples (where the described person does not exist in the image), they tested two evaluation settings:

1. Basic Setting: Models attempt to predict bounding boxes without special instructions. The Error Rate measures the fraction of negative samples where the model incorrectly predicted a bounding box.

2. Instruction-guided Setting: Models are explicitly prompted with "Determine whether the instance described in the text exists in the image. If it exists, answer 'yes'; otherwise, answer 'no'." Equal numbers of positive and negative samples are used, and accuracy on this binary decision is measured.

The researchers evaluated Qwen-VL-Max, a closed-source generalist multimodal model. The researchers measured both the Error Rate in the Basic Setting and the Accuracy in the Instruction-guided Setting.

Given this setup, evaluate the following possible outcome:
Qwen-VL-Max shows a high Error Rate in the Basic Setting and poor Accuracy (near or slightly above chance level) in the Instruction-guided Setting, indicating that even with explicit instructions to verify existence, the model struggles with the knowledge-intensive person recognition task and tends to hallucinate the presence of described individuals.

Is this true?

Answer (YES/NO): YES